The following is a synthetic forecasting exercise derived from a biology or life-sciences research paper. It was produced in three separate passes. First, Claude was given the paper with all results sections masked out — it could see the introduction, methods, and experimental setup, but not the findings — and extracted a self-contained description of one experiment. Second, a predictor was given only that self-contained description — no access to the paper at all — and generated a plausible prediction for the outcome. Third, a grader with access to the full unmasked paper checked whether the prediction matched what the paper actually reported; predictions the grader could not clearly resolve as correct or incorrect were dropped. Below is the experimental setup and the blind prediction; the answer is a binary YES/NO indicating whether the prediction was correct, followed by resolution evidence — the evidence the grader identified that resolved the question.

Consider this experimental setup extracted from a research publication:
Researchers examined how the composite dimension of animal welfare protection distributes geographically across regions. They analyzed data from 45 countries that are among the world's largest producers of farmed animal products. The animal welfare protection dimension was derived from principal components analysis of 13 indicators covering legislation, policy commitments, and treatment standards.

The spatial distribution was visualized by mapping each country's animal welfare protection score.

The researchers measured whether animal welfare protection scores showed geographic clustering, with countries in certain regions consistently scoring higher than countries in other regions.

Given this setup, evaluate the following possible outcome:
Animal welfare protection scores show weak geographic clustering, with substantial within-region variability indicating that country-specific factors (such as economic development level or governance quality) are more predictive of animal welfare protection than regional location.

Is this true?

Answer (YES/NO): YES